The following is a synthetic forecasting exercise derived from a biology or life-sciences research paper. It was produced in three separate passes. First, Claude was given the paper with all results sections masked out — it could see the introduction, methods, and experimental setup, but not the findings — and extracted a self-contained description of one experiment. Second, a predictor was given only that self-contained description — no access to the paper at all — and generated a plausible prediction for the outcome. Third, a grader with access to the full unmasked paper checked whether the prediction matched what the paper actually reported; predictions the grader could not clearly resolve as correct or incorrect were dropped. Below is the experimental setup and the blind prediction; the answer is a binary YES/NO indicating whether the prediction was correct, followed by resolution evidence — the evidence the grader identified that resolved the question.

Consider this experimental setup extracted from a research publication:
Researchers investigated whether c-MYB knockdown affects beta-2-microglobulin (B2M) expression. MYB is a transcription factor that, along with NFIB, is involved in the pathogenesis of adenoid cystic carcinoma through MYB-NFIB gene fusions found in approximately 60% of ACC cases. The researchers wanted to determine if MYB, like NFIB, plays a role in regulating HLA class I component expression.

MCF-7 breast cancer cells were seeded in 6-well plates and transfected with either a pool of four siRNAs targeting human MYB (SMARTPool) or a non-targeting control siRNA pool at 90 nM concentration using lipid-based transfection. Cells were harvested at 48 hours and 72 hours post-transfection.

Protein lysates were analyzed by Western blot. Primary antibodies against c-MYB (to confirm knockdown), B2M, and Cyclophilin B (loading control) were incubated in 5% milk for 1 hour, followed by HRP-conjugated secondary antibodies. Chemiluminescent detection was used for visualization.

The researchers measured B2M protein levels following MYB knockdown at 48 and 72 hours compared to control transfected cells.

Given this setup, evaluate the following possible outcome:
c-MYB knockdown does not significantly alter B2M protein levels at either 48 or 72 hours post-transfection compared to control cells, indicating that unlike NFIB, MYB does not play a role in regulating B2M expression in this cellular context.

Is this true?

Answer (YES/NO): YES